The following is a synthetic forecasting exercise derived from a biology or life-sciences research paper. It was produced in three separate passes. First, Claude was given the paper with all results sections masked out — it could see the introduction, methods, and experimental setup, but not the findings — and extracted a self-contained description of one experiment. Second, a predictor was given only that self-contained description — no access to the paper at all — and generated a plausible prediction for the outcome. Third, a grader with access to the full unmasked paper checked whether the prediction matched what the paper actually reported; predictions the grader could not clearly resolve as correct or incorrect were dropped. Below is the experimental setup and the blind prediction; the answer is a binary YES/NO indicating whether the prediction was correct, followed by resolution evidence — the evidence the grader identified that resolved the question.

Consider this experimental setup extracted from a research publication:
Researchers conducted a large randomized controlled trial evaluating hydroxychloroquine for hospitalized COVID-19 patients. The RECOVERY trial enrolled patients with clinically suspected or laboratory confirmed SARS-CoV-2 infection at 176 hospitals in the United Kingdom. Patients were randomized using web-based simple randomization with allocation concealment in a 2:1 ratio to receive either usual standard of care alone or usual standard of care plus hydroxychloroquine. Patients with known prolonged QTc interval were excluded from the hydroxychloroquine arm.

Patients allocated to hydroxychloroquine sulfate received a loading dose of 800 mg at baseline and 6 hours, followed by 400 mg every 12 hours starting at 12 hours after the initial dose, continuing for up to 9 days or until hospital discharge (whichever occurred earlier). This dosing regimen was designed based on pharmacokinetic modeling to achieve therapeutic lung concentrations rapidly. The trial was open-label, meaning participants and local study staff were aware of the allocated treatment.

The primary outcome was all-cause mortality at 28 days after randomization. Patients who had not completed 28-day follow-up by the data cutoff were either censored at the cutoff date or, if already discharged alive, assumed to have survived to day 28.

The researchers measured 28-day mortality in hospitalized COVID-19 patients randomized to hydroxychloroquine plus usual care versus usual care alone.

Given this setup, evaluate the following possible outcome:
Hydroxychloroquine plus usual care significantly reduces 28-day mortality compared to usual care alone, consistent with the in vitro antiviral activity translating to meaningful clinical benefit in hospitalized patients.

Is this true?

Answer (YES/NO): NO